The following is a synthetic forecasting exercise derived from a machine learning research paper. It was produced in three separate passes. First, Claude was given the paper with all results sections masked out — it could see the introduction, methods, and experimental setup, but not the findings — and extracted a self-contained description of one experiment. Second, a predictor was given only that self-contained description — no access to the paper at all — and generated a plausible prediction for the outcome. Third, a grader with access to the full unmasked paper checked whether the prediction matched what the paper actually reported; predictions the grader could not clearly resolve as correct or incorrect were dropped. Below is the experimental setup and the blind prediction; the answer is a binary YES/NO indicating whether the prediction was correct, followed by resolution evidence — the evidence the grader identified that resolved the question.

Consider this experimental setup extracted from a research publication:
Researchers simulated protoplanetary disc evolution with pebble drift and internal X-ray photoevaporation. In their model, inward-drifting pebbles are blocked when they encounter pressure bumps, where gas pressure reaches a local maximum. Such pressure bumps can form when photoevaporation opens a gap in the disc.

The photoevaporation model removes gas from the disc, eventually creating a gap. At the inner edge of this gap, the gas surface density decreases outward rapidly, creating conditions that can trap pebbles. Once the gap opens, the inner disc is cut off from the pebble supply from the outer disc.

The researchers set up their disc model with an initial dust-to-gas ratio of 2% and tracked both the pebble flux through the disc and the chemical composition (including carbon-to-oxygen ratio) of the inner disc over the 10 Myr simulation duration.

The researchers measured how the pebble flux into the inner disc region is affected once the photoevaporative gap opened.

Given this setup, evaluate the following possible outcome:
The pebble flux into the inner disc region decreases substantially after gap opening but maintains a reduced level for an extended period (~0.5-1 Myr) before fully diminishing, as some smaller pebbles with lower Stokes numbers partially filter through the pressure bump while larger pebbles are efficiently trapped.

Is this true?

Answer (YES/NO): NO